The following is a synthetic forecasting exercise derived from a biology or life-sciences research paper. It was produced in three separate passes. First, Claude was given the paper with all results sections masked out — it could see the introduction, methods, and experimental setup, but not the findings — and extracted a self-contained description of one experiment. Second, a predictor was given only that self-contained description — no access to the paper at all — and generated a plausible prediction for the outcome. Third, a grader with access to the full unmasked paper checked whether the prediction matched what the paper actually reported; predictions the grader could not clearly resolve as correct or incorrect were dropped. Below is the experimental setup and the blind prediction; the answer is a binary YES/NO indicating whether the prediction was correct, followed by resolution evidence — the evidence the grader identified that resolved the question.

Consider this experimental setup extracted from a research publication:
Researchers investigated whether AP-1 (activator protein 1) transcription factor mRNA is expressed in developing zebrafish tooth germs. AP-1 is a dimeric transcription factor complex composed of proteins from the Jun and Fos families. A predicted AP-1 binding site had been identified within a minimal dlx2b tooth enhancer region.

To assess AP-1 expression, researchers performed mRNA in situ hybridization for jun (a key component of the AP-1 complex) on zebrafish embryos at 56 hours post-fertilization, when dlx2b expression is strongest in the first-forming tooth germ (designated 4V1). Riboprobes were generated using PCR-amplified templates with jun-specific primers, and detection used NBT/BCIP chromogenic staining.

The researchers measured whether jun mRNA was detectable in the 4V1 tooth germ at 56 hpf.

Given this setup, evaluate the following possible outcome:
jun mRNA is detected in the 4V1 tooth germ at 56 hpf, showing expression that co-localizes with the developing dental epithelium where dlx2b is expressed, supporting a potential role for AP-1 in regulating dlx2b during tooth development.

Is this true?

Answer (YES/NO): NO